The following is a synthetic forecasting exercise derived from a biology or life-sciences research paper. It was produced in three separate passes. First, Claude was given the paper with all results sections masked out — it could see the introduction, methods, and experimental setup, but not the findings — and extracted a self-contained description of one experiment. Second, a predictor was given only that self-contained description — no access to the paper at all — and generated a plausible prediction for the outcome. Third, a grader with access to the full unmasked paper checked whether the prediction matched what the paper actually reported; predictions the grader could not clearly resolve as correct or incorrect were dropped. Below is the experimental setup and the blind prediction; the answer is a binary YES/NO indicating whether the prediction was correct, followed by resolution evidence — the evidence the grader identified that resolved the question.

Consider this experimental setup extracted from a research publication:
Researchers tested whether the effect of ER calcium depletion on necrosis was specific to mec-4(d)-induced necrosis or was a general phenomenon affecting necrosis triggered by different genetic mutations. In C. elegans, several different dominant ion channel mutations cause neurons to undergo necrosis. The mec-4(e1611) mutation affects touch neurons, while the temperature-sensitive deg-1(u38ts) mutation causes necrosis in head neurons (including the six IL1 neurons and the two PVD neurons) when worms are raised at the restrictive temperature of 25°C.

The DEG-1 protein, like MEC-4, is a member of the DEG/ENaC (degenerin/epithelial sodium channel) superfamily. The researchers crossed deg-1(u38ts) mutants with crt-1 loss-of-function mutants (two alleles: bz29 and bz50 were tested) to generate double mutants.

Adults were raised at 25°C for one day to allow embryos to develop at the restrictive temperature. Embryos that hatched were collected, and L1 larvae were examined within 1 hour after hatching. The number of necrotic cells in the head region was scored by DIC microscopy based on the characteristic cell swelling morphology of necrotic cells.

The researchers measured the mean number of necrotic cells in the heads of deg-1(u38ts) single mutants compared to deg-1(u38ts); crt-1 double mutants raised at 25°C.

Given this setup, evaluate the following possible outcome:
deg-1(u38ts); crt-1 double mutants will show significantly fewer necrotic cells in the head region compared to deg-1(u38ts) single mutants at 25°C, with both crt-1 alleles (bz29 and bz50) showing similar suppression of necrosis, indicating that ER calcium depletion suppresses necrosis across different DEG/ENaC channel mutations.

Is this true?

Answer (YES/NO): YES